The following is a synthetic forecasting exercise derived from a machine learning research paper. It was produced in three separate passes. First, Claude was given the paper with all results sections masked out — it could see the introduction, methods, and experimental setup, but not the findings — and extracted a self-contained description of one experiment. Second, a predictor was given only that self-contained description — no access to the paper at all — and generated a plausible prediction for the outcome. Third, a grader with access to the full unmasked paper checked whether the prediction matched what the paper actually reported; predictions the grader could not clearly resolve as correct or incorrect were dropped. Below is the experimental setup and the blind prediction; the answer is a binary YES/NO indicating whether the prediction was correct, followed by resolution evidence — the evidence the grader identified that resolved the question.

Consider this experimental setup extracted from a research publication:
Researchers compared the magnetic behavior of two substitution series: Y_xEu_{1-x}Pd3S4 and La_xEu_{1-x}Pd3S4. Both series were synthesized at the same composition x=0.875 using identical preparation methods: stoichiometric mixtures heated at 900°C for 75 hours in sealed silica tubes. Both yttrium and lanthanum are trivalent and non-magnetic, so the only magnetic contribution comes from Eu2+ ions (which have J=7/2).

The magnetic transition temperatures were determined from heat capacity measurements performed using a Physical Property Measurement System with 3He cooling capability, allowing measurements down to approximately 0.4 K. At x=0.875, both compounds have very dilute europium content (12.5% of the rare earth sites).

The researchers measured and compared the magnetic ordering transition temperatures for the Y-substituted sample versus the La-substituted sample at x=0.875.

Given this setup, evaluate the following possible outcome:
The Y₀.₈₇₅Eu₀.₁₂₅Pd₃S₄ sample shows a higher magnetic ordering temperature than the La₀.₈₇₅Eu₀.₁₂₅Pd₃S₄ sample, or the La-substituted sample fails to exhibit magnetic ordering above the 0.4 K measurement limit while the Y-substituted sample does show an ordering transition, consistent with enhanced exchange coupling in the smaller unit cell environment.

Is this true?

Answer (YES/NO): NO